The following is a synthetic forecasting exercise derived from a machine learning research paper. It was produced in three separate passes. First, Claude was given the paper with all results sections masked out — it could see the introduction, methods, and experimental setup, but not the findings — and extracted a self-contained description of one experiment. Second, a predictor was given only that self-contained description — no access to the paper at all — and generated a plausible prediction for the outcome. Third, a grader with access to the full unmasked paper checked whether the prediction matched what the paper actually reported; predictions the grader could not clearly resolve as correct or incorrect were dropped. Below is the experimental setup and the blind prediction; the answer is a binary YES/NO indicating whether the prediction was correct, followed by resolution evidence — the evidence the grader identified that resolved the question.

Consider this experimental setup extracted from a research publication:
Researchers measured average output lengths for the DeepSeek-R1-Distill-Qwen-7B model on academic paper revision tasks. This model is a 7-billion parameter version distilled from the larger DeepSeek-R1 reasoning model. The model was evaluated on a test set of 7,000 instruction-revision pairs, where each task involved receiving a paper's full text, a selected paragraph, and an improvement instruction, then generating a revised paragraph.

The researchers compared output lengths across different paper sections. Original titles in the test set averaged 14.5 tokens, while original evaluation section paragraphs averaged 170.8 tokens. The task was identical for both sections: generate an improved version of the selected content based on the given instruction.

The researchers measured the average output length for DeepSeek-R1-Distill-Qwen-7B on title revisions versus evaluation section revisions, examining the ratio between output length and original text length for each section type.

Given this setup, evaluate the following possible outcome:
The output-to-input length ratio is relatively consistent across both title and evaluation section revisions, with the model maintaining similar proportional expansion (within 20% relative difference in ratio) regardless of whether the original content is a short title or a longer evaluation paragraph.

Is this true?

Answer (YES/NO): NO